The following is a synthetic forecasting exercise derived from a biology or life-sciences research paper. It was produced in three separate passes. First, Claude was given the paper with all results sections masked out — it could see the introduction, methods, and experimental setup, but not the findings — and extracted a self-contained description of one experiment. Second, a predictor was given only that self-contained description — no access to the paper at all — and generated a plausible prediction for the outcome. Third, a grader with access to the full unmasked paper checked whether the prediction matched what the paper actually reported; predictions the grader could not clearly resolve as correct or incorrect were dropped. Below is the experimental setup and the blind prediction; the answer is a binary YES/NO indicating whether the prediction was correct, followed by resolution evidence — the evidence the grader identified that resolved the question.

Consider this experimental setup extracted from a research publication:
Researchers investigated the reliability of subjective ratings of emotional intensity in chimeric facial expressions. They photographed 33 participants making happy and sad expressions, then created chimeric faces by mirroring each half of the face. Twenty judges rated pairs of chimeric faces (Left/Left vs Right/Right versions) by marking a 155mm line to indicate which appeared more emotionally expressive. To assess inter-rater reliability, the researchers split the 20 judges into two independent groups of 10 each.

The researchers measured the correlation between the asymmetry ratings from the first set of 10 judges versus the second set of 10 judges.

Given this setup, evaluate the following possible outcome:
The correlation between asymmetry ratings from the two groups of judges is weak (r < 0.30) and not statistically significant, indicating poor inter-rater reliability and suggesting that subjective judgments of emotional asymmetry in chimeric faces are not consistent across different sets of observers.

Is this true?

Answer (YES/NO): NO